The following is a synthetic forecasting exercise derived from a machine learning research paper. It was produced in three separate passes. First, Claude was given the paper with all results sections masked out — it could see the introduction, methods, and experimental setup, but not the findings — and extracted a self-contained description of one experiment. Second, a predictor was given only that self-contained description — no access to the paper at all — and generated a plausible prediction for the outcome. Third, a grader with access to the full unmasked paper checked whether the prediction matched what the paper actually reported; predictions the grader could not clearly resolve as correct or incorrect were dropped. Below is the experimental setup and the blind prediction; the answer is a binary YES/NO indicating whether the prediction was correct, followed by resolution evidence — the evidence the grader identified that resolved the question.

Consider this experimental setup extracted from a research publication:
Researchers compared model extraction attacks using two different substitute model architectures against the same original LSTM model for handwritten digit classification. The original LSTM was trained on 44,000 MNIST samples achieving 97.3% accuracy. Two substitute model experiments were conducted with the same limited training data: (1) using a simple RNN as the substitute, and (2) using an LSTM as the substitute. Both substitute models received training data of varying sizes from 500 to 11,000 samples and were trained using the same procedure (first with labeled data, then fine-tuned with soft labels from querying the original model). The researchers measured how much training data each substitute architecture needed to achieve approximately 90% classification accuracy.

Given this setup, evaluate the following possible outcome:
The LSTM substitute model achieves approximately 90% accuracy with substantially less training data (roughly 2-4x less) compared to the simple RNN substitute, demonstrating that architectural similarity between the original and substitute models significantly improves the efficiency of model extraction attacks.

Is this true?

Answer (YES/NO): YES